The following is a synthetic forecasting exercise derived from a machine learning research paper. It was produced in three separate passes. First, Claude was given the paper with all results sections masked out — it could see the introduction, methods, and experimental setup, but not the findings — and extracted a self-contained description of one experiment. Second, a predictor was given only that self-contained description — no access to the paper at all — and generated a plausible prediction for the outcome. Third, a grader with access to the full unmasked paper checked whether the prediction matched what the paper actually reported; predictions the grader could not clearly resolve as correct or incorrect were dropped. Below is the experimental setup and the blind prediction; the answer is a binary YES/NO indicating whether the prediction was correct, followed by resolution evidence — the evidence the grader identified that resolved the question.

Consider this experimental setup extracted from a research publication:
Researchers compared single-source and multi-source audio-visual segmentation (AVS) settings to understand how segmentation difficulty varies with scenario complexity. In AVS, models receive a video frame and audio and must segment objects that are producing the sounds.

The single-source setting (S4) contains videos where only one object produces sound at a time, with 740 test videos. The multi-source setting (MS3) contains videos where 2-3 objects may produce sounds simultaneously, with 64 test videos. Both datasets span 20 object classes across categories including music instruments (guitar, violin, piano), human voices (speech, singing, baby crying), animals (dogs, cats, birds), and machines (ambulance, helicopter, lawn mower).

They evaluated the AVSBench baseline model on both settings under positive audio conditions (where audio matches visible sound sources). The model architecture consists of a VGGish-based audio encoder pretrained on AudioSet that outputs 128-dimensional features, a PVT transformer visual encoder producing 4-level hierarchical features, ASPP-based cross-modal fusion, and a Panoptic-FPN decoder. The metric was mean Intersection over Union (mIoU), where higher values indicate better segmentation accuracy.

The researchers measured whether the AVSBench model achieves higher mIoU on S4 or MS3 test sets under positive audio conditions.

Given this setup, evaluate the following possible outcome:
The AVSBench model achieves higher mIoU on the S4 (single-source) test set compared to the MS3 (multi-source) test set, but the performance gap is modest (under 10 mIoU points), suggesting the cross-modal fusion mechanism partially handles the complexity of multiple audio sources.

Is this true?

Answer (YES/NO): NO